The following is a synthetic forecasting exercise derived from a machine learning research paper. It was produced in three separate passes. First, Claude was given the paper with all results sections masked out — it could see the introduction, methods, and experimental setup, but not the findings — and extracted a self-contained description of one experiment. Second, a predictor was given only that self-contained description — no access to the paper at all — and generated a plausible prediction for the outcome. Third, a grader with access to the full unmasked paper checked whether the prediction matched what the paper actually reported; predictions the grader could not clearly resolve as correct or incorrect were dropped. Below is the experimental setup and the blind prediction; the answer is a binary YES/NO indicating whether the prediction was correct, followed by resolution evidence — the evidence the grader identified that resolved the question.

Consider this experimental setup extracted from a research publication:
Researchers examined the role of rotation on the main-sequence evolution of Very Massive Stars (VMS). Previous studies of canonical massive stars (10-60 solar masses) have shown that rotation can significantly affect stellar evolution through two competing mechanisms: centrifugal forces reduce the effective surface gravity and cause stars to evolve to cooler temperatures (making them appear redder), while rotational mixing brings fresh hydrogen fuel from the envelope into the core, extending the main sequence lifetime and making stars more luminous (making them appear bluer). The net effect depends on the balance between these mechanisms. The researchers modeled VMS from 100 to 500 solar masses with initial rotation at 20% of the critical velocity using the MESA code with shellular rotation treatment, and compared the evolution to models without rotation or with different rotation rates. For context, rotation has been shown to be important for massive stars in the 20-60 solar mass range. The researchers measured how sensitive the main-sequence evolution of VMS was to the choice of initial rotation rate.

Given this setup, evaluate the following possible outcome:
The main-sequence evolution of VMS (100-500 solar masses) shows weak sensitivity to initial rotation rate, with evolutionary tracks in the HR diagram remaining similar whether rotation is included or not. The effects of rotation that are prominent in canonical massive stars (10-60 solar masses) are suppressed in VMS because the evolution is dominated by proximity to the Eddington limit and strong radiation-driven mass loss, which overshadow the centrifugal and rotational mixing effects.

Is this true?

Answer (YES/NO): YES